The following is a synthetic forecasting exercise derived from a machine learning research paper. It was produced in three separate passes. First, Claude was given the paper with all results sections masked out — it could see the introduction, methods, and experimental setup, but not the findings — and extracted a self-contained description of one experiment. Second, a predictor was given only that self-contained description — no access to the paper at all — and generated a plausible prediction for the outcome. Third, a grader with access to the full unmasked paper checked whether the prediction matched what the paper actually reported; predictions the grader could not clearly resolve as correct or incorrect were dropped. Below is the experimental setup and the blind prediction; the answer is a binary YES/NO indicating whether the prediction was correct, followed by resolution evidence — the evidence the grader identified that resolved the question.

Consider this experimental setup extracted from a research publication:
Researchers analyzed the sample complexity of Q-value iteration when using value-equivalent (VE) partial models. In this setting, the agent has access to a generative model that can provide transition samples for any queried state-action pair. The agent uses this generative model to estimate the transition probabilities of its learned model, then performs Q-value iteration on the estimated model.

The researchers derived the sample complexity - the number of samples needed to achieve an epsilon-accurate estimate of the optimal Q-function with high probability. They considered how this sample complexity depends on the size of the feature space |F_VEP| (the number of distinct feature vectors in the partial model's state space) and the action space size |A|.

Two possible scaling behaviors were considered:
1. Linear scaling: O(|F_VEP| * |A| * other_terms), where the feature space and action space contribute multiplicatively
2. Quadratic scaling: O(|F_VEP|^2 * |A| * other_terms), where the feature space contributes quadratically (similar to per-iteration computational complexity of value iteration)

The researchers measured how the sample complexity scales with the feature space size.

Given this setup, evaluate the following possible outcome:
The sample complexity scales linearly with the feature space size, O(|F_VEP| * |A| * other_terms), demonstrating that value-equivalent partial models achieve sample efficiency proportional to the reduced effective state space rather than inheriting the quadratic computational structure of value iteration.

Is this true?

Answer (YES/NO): YES